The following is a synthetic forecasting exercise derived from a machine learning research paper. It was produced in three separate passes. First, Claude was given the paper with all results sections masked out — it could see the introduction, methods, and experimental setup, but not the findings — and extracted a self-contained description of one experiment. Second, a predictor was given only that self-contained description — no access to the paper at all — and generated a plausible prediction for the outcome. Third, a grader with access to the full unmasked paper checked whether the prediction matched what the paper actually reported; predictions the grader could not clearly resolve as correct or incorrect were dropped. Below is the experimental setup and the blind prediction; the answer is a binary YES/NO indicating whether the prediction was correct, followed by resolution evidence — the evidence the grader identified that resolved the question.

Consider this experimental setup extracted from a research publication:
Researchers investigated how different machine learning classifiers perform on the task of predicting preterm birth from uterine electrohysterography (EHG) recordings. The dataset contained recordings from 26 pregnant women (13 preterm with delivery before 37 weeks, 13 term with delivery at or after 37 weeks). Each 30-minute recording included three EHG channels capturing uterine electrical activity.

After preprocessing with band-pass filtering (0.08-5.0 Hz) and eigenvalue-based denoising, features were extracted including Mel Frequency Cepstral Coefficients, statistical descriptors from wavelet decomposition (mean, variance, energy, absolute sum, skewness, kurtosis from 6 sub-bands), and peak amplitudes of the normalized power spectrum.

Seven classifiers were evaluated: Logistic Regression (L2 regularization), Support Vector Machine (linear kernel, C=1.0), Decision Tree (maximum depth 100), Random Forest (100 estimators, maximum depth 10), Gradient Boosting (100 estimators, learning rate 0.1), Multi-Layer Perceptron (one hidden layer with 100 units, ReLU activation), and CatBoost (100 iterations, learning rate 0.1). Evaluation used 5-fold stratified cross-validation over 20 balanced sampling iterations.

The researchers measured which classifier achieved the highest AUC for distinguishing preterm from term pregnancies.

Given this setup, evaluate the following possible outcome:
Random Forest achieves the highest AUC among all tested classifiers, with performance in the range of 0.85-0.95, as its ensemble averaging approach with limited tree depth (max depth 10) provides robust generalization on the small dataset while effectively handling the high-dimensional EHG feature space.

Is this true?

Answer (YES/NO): NO